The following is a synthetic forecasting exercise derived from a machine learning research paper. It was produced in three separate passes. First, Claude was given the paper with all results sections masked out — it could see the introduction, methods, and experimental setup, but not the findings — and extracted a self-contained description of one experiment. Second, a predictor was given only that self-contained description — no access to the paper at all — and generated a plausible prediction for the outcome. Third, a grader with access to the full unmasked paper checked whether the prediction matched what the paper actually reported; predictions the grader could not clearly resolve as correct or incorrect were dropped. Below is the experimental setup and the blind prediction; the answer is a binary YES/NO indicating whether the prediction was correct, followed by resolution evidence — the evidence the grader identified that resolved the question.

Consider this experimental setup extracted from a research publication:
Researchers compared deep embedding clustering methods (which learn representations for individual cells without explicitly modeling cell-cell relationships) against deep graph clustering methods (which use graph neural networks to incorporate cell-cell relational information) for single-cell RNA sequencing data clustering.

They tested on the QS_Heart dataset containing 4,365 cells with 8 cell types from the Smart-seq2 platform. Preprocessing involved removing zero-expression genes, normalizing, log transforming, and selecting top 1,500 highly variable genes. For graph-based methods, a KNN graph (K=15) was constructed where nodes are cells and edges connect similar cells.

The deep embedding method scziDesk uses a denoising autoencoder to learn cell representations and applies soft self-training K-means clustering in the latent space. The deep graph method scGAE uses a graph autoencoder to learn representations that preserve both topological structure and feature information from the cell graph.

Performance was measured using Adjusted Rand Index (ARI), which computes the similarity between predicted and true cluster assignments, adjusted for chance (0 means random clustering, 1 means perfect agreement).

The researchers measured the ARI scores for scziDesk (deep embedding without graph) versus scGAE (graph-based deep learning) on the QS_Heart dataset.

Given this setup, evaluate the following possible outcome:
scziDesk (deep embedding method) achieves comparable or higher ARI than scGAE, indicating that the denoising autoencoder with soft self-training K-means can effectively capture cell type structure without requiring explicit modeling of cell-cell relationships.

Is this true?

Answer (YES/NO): YES